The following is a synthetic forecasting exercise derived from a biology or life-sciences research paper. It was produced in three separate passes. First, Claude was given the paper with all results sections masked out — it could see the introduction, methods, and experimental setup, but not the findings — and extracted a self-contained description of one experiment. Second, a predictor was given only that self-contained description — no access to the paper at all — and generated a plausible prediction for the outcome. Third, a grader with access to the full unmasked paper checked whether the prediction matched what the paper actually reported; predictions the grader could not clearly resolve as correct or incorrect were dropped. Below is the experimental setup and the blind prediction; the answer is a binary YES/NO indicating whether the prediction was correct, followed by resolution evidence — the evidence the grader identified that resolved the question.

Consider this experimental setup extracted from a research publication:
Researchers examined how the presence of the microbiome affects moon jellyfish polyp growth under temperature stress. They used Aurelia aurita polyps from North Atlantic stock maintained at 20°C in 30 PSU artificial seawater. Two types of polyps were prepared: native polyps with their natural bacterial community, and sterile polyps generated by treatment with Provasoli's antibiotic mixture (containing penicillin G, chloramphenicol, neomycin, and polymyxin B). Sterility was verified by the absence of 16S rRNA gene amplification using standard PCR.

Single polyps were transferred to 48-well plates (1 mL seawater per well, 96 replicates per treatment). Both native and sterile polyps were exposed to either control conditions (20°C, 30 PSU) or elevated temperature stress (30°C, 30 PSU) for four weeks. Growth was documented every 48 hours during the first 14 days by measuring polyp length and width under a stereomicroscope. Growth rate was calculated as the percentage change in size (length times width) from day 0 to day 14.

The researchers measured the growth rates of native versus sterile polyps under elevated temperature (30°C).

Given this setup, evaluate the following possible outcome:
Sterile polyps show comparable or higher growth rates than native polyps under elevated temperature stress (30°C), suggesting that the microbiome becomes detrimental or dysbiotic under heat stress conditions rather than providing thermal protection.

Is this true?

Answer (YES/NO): NO